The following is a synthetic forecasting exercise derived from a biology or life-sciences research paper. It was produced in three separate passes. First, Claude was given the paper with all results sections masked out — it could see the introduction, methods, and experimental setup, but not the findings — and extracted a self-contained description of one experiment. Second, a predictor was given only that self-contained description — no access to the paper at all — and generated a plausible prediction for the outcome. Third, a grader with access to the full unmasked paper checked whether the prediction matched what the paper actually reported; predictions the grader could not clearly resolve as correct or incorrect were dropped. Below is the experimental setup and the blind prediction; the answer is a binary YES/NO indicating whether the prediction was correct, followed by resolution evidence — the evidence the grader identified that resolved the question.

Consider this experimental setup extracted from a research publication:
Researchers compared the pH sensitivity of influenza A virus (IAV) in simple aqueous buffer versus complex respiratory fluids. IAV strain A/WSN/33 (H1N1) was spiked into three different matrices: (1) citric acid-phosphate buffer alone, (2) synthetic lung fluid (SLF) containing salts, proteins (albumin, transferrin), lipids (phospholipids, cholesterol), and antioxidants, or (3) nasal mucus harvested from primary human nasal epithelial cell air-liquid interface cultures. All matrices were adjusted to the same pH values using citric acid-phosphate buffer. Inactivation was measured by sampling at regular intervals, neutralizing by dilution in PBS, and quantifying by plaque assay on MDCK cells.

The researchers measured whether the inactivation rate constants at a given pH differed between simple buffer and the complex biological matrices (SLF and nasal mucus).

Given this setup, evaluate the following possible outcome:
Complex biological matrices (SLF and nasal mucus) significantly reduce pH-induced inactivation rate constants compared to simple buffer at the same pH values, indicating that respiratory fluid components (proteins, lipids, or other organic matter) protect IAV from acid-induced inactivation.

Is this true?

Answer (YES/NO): NO